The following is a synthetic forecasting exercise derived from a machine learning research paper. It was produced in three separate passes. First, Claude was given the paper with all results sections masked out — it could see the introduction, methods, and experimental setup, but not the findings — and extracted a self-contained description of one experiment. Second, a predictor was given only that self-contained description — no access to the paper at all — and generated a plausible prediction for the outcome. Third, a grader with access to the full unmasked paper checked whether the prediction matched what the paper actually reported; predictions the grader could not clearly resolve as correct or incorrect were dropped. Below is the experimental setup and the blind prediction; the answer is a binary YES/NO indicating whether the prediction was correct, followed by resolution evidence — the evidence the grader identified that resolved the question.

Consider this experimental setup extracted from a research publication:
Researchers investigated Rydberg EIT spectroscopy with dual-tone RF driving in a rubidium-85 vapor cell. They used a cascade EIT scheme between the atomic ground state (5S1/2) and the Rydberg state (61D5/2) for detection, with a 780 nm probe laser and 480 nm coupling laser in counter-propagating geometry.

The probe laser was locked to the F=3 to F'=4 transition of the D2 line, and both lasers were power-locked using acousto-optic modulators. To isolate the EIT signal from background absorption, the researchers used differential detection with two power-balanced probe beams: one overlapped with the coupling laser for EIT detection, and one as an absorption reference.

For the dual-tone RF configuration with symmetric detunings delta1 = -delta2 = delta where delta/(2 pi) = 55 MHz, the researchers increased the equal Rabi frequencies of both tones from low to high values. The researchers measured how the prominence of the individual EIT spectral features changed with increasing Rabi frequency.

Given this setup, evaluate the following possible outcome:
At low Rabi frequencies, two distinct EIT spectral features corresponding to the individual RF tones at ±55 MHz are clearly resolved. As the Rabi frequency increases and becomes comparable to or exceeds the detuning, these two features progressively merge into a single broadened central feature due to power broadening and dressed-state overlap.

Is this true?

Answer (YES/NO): NO